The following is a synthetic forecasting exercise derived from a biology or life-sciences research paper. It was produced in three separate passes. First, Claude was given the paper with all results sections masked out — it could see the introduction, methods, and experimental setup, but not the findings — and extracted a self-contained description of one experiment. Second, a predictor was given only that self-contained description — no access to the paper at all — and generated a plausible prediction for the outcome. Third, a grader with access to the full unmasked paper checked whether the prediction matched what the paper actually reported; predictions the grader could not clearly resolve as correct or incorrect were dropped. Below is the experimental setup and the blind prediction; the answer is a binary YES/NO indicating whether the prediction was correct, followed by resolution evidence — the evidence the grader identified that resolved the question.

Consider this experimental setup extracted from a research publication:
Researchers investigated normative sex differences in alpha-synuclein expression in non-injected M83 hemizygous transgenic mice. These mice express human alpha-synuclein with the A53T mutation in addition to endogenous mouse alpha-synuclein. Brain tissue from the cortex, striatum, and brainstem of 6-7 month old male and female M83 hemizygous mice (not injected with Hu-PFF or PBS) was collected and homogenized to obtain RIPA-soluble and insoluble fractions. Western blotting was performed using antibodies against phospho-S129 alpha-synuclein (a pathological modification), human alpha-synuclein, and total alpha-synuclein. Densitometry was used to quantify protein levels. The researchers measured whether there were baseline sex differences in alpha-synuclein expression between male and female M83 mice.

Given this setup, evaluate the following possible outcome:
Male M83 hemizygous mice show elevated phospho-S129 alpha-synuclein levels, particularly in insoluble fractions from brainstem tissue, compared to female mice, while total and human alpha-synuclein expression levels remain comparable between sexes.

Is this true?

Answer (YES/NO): NO